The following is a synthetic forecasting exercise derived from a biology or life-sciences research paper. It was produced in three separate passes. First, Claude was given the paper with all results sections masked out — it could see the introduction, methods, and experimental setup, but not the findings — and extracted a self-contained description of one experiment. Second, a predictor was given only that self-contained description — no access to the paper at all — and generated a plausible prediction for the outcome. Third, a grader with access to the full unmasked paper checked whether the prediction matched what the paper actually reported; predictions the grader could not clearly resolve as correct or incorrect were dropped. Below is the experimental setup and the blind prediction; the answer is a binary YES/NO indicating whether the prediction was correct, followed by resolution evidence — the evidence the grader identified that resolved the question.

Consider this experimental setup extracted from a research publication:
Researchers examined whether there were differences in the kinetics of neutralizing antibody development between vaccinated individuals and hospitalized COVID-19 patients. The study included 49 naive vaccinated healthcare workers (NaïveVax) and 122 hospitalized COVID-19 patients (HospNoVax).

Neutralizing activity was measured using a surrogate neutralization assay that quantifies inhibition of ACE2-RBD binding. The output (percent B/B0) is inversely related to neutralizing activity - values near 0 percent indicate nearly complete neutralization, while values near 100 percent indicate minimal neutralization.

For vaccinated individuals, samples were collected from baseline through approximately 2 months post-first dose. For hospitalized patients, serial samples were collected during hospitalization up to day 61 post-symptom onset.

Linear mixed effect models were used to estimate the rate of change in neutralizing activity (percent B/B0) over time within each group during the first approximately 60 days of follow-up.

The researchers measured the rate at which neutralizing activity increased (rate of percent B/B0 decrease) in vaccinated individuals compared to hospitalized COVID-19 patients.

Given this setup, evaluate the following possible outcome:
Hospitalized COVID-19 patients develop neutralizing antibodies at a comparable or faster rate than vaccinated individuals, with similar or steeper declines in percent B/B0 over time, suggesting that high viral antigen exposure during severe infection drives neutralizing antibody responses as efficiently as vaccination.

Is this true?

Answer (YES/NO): YES